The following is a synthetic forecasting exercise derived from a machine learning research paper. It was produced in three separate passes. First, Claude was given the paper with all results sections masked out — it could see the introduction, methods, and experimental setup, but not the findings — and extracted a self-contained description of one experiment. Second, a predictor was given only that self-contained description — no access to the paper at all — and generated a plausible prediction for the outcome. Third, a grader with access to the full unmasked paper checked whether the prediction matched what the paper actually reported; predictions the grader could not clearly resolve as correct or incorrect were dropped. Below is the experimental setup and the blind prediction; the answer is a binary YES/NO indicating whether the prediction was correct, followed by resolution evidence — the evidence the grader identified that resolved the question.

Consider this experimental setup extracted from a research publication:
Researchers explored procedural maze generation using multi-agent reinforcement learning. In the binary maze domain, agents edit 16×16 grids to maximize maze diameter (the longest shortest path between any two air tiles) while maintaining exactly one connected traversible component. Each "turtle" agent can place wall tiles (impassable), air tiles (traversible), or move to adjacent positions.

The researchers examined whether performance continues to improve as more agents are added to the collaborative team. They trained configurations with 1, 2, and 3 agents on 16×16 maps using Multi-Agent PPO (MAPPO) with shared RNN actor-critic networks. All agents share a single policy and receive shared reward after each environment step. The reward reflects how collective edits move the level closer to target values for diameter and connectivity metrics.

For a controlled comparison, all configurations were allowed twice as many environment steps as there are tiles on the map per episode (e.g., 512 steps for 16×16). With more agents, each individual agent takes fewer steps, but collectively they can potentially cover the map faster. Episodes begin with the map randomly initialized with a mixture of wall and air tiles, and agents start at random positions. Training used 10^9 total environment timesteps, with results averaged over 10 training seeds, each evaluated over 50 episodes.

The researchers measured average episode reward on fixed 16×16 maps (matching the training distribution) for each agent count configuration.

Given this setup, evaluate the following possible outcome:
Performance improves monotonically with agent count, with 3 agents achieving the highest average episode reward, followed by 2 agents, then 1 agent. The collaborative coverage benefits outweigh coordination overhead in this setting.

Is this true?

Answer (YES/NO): YES